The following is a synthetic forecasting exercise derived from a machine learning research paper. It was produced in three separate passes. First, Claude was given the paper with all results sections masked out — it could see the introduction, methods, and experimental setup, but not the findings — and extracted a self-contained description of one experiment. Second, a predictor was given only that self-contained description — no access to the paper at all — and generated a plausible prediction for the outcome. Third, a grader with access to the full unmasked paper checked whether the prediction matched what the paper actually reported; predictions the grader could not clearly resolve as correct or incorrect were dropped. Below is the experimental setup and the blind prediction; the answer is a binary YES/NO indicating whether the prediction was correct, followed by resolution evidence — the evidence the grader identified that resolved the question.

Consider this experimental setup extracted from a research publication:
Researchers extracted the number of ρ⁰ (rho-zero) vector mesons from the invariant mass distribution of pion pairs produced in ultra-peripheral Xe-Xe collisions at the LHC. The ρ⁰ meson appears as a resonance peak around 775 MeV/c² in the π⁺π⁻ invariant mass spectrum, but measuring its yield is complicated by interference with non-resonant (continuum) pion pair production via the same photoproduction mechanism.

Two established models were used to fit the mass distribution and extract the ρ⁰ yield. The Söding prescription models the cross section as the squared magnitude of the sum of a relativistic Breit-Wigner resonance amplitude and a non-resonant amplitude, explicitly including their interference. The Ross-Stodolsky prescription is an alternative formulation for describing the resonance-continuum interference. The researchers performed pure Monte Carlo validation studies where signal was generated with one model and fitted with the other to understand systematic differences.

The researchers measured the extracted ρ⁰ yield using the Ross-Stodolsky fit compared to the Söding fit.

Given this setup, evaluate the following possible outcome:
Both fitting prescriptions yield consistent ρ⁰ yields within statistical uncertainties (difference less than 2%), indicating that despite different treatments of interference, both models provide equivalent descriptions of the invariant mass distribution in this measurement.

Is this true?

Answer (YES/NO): NO